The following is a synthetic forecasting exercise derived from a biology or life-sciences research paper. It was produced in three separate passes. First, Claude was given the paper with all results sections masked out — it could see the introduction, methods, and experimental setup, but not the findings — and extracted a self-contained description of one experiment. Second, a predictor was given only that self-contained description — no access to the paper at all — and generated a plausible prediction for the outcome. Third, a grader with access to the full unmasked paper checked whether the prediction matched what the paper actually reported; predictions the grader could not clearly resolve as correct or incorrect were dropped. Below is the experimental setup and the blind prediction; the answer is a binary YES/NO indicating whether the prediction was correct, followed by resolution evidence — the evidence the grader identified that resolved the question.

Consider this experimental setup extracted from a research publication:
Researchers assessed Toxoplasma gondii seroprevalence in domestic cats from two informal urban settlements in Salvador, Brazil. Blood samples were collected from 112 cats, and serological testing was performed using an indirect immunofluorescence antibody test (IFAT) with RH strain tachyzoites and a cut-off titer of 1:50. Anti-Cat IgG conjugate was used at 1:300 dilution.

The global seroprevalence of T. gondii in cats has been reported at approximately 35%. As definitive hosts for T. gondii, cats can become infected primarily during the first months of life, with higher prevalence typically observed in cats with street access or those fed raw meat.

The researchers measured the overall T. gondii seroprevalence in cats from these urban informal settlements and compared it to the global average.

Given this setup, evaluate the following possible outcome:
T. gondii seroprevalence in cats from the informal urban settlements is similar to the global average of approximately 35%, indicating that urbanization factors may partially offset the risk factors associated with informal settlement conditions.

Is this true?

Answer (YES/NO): NO